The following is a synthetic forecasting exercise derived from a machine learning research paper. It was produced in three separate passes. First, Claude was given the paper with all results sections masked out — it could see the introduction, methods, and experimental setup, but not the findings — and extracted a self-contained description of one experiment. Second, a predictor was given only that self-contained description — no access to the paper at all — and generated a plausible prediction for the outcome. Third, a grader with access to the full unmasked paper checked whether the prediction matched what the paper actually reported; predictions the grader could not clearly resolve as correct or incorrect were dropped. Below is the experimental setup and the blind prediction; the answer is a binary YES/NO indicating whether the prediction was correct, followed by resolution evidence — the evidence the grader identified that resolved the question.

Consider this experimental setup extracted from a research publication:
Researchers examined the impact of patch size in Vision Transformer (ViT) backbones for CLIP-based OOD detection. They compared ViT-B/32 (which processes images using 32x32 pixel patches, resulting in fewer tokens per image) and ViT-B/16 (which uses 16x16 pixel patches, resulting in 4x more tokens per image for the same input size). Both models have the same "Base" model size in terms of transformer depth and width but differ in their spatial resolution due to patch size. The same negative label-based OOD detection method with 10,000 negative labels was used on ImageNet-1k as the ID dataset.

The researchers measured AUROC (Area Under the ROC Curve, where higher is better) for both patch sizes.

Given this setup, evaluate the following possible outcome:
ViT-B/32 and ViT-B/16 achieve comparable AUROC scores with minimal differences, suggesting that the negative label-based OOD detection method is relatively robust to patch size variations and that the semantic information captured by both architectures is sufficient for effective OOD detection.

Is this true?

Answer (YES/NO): NO